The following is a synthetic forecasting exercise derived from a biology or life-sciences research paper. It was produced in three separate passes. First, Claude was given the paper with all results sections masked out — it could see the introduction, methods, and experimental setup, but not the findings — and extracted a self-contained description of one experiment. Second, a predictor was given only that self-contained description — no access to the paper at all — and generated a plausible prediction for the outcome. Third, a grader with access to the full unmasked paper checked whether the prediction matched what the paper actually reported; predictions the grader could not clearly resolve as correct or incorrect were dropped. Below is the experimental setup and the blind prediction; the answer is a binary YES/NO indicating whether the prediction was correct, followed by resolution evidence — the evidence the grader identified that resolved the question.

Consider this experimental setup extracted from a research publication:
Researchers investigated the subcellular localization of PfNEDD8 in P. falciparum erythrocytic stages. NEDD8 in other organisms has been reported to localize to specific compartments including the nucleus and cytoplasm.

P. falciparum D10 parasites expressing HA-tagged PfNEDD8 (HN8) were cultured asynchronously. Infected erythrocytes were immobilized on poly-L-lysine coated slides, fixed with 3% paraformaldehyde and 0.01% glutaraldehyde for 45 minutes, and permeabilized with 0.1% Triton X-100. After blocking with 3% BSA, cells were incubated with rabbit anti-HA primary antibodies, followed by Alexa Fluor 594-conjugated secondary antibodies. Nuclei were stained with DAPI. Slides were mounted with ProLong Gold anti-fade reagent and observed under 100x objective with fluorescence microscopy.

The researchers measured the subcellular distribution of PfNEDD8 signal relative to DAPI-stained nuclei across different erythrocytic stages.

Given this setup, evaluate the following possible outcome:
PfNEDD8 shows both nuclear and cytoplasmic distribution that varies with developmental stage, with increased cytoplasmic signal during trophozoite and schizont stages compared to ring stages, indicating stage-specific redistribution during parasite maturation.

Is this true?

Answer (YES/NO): NO